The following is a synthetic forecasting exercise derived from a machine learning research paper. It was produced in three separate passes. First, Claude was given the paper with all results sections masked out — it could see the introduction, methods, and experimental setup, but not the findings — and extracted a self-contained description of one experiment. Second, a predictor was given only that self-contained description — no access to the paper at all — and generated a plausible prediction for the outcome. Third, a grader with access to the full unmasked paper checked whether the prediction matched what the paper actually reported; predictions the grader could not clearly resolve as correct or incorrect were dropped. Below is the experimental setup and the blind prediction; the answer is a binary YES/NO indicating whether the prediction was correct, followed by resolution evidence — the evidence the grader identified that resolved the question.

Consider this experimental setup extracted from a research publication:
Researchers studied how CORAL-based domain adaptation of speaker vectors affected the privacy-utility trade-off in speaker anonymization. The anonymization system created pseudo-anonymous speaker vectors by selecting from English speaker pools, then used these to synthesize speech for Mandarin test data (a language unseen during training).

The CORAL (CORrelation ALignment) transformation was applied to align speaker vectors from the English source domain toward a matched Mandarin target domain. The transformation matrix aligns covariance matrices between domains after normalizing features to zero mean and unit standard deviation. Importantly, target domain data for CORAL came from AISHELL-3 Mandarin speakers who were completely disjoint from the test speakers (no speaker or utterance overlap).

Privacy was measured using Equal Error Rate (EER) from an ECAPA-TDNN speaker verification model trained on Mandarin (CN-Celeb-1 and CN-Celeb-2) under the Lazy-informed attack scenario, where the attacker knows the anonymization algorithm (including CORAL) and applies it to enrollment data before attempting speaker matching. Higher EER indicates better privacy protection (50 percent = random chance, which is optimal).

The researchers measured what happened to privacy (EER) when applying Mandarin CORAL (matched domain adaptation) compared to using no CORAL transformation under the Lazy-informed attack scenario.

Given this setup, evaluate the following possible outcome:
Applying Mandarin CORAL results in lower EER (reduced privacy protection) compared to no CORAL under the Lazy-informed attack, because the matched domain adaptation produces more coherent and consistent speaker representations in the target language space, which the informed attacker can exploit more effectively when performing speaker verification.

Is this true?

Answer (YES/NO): NO